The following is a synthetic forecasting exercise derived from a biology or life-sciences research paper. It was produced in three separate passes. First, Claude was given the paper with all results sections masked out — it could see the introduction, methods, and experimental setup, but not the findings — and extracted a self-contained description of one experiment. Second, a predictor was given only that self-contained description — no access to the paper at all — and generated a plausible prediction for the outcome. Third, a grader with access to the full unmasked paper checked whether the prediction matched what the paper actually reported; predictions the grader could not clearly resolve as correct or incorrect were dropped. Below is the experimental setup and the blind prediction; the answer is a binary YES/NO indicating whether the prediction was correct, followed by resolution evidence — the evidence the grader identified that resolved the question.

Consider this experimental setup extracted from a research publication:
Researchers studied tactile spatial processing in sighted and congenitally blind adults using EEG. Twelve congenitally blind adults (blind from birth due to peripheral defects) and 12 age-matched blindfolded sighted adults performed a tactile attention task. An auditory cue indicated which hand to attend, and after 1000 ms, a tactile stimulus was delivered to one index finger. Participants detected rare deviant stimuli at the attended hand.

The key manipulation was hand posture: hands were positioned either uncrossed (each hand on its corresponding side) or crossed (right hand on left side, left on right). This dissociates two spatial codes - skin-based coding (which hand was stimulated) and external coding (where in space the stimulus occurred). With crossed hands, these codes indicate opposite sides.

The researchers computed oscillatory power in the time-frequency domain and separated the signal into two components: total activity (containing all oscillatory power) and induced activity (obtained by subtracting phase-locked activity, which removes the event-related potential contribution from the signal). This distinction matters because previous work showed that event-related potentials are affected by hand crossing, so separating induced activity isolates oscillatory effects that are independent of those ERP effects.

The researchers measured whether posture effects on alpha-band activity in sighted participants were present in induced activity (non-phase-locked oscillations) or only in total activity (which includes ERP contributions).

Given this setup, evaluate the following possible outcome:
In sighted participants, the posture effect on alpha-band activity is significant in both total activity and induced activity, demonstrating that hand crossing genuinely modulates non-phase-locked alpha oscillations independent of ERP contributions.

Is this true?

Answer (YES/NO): YES